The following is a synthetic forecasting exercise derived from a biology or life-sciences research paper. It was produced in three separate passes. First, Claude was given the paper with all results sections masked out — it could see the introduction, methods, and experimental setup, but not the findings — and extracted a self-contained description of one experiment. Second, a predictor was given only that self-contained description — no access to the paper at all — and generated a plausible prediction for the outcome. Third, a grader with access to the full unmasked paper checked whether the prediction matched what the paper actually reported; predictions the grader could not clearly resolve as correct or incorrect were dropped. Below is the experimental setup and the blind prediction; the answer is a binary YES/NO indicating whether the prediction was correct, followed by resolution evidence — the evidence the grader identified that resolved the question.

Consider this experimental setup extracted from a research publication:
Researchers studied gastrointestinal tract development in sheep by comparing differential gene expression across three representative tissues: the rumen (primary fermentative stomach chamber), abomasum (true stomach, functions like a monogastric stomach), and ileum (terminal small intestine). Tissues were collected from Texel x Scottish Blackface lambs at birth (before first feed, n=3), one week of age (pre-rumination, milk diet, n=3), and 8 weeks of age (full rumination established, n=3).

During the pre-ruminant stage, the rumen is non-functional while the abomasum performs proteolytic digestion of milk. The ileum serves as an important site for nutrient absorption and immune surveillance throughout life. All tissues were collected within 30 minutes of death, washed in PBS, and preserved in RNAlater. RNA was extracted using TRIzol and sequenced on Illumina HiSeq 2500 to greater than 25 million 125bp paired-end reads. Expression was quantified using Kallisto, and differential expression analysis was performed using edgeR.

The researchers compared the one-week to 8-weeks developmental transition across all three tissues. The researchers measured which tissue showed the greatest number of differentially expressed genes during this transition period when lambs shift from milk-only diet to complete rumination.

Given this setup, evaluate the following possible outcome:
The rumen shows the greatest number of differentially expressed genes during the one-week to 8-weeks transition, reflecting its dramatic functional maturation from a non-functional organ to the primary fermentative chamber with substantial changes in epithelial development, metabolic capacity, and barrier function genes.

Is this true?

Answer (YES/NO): YES